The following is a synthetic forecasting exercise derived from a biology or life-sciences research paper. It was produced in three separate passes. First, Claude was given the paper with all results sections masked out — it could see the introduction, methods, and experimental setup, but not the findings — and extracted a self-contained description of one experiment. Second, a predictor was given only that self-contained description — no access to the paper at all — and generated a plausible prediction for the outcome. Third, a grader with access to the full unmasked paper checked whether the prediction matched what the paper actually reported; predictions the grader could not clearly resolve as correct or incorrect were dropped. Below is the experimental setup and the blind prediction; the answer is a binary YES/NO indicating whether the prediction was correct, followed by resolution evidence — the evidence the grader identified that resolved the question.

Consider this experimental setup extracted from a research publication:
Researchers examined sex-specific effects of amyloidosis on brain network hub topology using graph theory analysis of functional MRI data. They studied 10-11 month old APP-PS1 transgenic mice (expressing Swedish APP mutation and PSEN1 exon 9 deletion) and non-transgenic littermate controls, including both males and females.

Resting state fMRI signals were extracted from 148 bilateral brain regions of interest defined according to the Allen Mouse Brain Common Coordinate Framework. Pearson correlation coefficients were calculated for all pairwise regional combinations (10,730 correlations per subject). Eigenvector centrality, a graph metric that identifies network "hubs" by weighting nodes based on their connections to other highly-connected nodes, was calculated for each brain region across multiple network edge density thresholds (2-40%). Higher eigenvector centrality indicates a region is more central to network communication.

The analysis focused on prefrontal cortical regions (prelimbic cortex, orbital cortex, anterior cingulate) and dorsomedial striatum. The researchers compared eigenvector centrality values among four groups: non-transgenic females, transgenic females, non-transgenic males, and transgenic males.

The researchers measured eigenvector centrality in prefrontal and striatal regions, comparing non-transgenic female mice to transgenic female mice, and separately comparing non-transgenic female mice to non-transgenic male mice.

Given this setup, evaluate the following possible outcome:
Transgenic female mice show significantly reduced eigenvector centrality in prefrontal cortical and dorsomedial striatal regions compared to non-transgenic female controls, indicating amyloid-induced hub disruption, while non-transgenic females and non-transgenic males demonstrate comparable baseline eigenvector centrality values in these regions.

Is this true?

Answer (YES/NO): NO